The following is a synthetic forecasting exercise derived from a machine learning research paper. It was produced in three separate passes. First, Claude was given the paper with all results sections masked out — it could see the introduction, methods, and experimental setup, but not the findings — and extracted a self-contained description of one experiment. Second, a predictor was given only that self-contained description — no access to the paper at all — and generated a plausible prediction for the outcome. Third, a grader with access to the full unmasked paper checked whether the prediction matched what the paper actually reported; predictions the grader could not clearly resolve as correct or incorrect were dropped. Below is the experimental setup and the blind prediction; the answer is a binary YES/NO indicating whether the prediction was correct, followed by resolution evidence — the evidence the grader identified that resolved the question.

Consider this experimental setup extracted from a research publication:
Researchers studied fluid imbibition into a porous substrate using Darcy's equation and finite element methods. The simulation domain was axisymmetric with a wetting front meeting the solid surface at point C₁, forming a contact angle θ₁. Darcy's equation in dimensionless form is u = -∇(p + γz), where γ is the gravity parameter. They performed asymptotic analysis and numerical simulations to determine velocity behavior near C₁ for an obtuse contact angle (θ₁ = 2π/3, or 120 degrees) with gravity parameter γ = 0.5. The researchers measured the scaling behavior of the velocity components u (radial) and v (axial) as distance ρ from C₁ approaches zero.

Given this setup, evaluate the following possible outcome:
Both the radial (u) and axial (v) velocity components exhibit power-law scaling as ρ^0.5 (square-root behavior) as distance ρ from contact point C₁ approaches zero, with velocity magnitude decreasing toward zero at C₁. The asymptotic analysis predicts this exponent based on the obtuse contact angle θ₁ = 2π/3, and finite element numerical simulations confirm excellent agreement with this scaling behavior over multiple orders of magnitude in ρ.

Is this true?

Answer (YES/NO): NO